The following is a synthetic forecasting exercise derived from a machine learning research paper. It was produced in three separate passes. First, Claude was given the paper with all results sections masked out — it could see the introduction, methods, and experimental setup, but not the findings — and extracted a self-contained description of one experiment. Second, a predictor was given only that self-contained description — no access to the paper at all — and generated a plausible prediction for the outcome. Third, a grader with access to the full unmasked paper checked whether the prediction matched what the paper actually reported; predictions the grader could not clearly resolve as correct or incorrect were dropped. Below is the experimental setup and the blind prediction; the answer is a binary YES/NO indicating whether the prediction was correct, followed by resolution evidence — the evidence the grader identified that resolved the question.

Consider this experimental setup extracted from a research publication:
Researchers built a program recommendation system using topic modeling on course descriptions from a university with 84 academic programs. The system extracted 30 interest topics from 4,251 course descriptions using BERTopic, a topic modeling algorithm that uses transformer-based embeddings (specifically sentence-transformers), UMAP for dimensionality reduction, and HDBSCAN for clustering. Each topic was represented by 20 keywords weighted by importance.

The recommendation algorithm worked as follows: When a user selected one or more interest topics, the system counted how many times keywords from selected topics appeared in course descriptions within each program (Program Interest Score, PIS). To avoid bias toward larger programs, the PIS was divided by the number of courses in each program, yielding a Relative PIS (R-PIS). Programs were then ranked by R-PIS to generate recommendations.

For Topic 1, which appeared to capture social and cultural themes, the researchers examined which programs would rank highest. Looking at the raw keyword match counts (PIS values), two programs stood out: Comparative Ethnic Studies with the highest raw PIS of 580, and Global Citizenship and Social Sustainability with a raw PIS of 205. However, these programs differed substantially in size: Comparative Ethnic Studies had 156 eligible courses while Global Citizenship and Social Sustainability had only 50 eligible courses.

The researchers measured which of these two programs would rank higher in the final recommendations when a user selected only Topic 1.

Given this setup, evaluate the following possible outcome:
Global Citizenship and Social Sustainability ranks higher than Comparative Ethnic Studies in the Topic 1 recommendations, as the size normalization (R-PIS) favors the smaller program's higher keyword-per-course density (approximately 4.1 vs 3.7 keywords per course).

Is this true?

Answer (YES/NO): YES